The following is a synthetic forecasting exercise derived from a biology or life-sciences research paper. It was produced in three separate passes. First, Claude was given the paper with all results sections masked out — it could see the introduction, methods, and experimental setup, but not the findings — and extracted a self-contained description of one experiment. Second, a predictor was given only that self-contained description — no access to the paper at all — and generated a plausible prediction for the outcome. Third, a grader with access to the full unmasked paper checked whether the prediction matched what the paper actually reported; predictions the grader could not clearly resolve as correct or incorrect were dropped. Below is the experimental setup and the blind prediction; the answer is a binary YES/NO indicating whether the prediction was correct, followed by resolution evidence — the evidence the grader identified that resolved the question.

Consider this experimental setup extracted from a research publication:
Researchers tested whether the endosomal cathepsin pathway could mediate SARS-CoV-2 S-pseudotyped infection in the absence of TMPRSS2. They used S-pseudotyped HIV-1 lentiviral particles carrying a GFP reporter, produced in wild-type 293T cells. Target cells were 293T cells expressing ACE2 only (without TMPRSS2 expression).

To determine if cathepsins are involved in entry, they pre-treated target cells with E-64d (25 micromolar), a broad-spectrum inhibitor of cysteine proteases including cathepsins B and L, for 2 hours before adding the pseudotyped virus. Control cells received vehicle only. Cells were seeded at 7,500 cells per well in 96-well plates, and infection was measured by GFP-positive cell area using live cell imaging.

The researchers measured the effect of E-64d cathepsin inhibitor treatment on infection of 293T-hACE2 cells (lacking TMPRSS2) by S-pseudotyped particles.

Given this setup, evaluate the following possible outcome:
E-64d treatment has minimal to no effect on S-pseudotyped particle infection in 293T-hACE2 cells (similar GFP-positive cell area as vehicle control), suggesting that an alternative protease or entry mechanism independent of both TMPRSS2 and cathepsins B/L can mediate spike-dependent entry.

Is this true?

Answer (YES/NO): NO